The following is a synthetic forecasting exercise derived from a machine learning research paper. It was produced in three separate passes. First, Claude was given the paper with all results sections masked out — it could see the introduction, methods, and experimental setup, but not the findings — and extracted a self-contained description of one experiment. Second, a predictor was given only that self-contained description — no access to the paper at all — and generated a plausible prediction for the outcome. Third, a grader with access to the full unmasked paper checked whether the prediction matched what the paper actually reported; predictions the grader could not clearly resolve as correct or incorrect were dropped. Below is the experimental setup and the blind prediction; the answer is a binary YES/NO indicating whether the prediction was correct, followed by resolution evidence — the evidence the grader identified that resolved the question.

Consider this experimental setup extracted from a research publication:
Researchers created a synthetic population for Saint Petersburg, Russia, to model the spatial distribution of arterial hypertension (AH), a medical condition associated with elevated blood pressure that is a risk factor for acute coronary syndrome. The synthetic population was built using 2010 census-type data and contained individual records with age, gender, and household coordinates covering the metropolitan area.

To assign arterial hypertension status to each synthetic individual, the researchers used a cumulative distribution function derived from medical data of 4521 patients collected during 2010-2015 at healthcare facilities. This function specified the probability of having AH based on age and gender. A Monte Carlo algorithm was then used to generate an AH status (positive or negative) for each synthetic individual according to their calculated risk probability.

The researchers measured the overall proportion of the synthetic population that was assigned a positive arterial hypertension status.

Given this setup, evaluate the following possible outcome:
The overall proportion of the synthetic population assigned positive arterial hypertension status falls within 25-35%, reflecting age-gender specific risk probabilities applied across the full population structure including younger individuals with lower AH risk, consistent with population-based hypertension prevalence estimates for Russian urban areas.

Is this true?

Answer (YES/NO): YES